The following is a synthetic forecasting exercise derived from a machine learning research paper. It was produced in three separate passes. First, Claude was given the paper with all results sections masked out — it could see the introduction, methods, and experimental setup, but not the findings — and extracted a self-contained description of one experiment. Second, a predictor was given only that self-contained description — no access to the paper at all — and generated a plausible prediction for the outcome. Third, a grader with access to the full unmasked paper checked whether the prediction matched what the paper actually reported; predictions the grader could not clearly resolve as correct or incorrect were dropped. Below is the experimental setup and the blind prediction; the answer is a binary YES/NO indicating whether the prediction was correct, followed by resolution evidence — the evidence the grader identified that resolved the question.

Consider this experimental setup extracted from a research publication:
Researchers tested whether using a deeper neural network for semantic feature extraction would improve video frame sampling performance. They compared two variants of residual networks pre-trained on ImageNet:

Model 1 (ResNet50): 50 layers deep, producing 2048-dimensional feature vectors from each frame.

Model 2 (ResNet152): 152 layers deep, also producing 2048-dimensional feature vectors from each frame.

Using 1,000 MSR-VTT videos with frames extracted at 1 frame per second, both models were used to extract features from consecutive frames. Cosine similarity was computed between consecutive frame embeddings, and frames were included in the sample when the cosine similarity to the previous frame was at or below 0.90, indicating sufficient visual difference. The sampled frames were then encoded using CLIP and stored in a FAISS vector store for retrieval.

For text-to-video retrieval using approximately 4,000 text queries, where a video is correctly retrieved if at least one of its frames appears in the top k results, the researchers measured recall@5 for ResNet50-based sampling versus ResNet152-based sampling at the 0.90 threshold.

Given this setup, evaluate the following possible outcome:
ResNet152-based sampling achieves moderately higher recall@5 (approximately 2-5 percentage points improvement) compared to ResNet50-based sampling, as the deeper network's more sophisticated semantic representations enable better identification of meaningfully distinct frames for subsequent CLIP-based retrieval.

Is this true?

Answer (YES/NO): NO